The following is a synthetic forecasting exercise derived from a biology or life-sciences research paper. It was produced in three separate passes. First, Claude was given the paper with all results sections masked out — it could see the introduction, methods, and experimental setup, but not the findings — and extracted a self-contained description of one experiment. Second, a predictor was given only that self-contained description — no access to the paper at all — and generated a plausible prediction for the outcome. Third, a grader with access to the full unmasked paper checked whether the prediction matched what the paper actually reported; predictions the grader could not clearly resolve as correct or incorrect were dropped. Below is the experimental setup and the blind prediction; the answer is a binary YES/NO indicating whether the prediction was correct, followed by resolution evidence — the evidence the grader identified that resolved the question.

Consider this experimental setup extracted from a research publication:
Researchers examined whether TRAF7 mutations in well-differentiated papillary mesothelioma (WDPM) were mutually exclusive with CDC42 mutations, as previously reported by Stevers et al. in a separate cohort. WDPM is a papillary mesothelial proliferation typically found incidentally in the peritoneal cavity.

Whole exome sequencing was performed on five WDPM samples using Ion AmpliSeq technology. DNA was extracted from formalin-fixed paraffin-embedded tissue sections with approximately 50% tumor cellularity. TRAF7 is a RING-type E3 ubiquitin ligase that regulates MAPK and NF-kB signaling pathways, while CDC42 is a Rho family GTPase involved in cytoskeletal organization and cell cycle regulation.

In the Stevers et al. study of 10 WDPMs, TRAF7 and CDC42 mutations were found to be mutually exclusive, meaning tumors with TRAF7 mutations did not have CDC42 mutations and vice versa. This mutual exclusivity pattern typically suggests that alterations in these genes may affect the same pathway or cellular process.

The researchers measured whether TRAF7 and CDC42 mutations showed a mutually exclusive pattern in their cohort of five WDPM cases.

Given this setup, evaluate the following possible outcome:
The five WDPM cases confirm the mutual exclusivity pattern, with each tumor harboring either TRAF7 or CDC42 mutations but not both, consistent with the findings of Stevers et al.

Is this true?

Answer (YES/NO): NO